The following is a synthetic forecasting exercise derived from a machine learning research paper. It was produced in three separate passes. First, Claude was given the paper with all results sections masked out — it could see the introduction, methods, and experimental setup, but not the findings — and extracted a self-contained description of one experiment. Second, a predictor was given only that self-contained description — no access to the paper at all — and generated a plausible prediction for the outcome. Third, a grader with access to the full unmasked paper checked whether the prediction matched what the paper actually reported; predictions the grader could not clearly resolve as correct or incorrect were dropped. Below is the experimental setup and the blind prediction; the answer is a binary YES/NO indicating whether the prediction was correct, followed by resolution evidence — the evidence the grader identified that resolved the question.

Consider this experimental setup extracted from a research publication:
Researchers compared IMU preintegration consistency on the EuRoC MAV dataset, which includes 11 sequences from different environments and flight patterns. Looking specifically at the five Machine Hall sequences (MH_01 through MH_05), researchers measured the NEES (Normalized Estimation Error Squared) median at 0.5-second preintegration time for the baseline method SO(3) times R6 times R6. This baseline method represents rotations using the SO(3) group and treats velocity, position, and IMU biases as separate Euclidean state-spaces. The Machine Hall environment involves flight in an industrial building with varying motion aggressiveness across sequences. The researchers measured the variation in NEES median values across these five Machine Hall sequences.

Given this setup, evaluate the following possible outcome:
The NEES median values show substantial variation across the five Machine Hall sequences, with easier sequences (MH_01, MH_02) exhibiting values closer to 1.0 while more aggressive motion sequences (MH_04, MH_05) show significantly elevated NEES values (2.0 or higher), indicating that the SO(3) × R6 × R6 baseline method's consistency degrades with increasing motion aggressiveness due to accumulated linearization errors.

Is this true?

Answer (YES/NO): NO